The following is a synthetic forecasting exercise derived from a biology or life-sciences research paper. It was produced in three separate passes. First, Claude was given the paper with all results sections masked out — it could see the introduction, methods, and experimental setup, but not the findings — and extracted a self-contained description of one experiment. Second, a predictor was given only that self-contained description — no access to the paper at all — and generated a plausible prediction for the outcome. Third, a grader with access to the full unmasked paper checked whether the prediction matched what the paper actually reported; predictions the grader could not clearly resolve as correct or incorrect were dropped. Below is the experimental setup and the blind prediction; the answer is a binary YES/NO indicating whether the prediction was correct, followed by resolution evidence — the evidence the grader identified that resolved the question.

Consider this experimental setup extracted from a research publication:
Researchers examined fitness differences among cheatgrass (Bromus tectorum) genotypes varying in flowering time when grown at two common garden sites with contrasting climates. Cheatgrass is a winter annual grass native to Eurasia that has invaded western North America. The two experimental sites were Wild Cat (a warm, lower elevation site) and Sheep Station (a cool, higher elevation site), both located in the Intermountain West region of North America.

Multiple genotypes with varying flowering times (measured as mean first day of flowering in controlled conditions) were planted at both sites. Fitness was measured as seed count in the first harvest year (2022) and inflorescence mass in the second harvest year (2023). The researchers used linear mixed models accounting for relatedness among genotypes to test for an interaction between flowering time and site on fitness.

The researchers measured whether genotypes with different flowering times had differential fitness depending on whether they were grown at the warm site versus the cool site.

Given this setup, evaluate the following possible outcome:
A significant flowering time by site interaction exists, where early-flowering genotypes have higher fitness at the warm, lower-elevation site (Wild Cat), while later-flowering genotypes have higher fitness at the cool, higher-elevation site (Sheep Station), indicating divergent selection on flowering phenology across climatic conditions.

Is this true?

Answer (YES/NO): YES